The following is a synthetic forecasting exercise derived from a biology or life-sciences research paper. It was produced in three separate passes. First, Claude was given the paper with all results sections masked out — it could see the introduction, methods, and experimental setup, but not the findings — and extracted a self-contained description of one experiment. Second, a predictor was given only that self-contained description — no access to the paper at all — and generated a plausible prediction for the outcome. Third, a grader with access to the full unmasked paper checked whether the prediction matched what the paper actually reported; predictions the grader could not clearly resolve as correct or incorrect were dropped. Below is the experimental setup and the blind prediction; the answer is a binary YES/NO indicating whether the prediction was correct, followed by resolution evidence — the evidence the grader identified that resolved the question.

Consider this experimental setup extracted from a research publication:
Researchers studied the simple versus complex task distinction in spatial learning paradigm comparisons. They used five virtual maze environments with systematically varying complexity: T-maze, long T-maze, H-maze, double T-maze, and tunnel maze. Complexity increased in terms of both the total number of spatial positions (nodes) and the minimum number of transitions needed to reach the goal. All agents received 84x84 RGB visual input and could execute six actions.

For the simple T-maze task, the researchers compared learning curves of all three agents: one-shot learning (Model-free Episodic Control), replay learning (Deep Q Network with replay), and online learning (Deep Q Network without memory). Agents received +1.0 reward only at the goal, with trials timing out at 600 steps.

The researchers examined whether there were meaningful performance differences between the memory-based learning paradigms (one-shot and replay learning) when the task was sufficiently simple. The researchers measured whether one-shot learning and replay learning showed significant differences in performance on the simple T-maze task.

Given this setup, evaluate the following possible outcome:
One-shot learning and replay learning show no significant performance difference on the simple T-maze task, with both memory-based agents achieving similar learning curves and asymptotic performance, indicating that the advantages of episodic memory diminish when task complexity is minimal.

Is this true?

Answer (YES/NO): NO